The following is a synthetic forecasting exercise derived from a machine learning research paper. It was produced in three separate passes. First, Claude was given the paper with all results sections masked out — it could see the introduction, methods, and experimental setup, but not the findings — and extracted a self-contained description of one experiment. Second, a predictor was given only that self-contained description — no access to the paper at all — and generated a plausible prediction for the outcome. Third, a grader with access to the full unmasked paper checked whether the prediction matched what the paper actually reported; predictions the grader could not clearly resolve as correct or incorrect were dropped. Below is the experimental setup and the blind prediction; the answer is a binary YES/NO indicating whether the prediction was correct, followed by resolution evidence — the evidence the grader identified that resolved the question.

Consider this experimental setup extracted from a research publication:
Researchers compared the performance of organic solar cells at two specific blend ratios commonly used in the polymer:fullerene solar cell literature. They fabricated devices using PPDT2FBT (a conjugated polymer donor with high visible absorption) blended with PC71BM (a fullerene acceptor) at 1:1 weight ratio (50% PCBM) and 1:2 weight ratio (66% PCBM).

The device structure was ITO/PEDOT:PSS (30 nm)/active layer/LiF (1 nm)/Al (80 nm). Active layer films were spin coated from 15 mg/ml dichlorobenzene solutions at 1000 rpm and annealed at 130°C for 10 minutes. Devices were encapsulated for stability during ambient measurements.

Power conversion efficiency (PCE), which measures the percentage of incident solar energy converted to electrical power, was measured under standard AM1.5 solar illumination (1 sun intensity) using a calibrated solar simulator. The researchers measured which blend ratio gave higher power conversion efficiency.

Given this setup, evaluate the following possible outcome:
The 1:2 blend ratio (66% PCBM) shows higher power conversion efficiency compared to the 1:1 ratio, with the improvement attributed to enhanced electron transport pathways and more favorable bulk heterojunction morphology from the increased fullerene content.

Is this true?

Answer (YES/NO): NO